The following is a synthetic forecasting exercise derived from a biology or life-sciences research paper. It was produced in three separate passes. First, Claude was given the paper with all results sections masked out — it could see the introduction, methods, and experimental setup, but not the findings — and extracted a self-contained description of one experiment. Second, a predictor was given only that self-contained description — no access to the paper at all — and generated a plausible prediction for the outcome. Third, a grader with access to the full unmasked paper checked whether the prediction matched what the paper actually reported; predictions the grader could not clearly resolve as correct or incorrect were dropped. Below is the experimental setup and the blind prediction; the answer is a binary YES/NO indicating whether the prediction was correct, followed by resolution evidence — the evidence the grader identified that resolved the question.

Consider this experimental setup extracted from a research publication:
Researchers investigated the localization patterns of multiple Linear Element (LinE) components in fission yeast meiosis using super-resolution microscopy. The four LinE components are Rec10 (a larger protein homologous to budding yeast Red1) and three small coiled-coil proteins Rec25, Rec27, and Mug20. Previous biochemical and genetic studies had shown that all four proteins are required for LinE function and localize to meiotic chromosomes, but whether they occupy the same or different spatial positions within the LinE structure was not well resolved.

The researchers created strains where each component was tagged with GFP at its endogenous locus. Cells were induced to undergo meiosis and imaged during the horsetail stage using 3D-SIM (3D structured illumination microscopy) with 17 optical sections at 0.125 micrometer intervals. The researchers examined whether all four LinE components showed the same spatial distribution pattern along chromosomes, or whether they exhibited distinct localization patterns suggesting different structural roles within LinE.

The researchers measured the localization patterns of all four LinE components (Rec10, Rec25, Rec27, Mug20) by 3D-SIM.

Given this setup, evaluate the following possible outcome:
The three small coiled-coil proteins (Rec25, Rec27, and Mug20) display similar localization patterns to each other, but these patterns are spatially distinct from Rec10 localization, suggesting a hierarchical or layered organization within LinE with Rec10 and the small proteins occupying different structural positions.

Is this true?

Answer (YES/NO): NO